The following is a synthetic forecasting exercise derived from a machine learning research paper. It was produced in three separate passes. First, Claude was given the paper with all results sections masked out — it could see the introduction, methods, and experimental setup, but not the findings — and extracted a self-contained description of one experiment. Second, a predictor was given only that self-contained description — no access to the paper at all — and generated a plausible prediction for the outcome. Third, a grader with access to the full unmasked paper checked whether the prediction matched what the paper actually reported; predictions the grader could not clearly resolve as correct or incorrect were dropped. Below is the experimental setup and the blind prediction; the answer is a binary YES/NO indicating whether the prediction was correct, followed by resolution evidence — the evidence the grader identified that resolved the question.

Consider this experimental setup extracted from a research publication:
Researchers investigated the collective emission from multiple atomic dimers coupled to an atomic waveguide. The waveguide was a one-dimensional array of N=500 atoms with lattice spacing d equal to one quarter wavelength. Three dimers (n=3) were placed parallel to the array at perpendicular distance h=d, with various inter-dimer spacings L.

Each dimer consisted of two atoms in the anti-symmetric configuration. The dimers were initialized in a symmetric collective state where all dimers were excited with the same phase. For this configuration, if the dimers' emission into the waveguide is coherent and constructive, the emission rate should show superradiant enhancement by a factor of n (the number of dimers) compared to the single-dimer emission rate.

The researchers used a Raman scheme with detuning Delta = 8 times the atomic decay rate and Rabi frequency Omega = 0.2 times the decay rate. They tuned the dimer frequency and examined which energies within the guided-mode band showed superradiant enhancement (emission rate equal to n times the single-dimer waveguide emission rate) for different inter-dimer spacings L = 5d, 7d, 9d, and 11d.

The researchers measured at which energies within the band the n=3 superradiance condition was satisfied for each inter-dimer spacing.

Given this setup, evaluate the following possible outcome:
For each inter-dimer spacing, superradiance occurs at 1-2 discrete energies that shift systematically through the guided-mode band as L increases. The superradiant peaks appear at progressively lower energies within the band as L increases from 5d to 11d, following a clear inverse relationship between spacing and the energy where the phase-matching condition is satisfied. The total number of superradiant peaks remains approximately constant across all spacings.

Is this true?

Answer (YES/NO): NO